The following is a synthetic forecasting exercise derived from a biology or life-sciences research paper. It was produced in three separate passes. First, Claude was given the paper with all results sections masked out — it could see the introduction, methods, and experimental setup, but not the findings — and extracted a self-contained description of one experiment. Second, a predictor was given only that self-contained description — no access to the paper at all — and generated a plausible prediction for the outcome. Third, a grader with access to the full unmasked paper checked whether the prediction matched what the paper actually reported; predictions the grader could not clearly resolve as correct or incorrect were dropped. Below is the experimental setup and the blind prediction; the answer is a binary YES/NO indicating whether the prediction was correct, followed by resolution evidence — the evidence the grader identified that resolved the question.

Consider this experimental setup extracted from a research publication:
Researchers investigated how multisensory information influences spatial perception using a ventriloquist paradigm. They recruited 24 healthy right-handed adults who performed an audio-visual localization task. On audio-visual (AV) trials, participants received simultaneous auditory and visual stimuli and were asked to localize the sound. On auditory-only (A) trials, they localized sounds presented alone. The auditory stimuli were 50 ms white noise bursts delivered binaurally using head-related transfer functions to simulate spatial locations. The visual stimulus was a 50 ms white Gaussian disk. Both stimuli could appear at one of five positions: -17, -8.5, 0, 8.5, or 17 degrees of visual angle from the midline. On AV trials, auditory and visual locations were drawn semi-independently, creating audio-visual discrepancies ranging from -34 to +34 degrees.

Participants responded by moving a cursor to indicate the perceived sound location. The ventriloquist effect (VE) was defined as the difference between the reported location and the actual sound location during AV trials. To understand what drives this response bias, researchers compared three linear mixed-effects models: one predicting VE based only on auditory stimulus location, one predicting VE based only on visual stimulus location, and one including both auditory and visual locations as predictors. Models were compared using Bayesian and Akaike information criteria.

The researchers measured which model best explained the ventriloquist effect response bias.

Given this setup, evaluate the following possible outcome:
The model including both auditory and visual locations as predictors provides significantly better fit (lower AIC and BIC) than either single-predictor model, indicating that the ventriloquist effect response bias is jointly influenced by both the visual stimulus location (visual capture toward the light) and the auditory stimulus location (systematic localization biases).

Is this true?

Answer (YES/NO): YES